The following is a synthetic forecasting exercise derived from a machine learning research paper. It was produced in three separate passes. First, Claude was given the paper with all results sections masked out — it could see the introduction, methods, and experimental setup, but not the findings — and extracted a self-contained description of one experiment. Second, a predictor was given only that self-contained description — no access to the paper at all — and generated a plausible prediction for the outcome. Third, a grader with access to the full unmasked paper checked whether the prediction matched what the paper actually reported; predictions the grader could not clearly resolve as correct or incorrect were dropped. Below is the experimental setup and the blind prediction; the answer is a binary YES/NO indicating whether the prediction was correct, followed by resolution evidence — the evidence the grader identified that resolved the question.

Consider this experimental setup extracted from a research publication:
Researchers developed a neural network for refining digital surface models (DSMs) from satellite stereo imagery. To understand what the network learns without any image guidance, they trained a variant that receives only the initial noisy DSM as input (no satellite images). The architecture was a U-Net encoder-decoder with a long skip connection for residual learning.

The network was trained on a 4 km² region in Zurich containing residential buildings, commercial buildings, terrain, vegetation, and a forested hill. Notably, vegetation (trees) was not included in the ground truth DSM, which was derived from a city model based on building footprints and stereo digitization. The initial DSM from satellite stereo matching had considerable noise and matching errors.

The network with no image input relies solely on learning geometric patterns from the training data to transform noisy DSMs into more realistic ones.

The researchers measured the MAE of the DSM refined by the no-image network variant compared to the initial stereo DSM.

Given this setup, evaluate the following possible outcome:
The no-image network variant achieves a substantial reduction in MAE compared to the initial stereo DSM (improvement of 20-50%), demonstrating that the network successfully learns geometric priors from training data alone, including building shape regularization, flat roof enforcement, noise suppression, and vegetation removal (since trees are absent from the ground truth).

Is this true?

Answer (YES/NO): YES